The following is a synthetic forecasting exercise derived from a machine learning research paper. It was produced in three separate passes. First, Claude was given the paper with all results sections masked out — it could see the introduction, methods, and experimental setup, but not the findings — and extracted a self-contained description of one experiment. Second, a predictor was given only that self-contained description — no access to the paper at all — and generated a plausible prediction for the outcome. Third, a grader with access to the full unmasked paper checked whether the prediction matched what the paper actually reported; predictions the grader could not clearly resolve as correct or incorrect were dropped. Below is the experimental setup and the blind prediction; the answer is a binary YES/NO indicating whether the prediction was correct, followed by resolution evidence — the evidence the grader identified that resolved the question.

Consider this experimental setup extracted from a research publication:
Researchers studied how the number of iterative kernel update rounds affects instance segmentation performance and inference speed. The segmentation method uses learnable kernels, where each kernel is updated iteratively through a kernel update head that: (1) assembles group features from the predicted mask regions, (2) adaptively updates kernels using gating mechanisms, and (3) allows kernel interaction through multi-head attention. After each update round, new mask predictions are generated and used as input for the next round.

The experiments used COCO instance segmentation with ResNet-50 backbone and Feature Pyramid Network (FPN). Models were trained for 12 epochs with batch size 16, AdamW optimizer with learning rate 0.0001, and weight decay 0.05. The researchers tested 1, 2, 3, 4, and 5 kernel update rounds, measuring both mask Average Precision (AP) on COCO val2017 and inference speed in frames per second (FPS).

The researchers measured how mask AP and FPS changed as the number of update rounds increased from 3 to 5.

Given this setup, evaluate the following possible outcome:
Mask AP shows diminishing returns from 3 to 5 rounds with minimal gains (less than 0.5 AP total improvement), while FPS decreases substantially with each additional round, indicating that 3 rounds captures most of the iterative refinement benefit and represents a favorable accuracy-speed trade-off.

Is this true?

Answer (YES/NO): YES